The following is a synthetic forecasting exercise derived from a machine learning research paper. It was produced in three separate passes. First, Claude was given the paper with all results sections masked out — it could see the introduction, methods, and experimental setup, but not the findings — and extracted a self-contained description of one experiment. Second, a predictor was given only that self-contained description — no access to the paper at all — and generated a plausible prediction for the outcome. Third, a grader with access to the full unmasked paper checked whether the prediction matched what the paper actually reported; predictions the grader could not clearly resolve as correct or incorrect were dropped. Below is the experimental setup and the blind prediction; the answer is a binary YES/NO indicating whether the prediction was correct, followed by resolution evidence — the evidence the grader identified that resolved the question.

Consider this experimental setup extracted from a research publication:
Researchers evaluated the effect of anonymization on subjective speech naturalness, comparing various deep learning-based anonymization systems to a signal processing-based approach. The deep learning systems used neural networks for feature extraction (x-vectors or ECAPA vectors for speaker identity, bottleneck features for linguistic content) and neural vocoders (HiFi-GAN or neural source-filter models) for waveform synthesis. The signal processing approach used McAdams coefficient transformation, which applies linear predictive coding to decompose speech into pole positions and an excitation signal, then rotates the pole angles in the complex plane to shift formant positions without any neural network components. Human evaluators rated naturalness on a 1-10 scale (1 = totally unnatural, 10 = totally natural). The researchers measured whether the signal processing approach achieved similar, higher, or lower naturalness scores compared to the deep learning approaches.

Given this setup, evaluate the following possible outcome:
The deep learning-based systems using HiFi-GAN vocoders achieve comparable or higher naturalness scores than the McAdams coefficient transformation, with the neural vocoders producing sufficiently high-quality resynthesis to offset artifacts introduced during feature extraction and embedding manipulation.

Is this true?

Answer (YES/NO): YES